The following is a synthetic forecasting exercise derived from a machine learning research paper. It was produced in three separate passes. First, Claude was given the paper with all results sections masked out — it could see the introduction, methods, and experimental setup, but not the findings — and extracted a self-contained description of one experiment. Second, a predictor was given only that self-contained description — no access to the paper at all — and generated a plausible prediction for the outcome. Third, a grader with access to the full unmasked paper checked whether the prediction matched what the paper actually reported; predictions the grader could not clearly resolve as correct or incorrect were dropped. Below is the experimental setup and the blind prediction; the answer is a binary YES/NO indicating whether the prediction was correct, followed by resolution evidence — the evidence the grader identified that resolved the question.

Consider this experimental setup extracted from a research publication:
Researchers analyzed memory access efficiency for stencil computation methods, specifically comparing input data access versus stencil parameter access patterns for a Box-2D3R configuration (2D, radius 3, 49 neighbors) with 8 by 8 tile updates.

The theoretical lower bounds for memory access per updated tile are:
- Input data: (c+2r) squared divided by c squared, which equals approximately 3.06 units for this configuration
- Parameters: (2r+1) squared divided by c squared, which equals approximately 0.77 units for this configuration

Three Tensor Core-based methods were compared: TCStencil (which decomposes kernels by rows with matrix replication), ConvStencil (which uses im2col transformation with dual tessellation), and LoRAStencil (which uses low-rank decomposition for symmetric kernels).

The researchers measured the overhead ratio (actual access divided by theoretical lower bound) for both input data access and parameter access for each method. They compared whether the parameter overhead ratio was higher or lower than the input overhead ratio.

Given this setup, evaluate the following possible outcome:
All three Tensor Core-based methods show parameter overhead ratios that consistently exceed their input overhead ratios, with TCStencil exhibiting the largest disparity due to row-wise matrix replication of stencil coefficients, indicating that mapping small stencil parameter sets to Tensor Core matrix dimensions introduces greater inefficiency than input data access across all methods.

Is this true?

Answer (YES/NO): NO